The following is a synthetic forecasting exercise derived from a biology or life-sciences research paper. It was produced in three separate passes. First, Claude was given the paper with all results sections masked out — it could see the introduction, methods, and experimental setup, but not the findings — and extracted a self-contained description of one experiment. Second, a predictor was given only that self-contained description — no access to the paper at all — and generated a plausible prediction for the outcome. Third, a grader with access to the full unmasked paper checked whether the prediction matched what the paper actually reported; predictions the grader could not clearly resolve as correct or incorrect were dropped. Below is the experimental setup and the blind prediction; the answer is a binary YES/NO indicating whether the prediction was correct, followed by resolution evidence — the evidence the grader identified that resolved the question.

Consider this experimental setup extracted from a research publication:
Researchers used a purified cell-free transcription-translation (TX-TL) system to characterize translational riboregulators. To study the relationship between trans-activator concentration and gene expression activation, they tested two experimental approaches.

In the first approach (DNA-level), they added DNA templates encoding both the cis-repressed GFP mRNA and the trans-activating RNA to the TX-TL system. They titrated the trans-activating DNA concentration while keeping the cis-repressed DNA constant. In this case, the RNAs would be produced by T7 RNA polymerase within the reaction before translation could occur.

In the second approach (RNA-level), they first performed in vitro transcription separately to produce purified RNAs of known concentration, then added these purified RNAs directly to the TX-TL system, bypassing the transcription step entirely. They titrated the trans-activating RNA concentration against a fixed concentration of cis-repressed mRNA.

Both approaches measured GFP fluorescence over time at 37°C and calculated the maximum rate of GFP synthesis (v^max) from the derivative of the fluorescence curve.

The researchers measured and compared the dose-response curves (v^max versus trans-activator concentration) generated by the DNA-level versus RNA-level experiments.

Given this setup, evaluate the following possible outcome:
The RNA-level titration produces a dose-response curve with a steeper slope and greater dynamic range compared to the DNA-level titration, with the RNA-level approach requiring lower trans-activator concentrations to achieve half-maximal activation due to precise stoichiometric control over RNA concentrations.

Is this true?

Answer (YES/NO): NO